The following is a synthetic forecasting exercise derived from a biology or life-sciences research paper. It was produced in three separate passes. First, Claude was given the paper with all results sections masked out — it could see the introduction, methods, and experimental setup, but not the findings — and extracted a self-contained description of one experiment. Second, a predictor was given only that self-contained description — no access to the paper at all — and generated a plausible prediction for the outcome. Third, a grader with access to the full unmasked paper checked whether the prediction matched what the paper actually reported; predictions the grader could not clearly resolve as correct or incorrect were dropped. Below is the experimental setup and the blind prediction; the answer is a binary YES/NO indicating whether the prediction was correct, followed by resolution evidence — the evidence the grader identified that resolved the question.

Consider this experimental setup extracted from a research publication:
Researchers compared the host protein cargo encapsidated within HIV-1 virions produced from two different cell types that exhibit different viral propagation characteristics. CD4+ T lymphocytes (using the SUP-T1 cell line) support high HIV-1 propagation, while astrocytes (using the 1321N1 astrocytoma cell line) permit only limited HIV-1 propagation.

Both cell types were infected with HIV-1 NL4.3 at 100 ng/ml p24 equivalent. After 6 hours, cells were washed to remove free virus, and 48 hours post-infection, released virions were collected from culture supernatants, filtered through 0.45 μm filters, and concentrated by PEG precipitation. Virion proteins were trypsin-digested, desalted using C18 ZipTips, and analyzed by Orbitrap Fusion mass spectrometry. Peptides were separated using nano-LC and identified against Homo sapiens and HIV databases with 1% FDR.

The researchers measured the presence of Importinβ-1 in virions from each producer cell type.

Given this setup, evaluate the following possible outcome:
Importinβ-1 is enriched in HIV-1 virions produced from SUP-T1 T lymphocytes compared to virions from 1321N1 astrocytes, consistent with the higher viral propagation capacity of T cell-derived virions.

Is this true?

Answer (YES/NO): YES